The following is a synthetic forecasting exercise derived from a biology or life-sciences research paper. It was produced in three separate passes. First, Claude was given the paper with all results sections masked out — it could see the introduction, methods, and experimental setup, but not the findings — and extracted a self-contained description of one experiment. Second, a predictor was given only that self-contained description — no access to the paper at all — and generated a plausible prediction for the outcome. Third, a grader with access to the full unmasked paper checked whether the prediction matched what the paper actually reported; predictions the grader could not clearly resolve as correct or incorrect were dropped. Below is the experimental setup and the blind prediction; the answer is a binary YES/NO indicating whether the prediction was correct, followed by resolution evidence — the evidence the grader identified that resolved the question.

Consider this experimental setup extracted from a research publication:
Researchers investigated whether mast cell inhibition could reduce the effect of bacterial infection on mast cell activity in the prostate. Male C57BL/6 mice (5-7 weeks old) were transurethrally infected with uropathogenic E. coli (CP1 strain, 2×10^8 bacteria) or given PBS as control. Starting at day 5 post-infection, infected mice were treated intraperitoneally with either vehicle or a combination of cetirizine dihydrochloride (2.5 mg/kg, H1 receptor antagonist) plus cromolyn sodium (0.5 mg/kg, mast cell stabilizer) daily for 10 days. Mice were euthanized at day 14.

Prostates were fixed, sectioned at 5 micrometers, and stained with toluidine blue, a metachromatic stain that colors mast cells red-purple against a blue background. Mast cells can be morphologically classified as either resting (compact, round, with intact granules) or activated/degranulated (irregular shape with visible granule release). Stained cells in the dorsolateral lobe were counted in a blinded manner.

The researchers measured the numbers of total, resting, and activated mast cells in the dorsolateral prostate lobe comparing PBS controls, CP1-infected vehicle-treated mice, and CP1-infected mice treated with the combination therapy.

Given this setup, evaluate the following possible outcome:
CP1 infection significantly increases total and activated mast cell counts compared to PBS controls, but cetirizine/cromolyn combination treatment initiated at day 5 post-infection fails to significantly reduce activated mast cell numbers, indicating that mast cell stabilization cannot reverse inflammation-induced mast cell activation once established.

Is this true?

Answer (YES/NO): NO